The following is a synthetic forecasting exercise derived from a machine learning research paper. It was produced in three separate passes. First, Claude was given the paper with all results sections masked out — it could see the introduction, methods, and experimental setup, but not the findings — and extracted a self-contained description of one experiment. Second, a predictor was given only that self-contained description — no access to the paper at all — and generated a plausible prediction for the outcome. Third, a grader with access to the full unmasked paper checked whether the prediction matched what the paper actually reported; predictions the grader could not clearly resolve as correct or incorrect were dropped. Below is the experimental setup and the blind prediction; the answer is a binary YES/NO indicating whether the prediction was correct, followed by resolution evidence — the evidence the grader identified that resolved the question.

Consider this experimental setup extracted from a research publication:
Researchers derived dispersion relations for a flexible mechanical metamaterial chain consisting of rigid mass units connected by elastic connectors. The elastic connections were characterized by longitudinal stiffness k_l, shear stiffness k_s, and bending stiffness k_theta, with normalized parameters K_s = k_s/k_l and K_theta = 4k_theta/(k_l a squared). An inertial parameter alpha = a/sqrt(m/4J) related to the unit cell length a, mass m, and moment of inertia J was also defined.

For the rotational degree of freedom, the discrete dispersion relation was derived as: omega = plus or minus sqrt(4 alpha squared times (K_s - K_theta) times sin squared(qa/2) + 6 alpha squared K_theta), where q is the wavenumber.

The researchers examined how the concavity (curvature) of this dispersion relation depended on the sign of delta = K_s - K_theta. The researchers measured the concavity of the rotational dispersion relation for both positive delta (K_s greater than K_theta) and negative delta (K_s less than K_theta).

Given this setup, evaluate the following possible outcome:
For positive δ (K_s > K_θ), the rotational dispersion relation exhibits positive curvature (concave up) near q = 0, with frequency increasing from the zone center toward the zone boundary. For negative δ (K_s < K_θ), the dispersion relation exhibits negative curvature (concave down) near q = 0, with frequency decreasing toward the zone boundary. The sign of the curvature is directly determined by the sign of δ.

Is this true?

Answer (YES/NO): YES